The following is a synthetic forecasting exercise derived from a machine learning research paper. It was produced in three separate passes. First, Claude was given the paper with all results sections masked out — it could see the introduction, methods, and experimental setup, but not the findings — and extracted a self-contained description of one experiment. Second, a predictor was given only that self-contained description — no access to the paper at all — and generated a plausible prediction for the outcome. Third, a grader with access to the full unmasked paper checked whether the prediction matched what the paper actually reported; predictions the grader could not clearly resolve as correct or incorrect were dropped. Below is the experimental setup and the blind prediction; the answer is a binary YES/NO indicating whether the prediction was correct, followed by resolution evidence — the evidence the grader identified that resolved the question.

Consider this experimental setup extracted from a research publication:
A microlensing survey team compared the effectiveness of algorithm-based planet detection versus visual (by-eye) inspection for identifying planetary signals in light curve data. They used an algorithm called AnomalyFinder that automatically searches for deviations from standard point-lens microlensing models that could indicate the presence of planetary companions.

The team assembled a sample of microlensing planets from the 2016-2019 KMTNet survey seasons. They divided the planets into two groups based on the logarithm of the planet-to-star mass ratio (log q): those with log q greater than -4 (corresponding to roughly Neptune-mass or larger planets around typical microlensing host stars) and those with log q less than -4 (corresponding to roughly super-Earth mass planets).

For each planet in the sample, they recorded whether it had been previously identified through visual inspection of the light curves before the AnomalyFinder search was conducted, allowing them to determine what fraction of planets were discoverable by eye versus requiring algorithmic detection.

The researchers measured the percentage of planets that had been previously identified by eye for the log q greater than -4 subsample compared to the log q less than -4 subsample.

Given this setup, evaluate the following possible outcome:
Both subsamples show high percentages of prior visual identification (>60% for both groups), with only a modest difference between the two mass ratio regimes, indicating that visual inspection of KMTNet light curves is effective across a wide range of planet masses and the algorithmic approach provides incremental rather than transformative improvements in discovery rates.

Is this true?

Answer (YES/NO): NO